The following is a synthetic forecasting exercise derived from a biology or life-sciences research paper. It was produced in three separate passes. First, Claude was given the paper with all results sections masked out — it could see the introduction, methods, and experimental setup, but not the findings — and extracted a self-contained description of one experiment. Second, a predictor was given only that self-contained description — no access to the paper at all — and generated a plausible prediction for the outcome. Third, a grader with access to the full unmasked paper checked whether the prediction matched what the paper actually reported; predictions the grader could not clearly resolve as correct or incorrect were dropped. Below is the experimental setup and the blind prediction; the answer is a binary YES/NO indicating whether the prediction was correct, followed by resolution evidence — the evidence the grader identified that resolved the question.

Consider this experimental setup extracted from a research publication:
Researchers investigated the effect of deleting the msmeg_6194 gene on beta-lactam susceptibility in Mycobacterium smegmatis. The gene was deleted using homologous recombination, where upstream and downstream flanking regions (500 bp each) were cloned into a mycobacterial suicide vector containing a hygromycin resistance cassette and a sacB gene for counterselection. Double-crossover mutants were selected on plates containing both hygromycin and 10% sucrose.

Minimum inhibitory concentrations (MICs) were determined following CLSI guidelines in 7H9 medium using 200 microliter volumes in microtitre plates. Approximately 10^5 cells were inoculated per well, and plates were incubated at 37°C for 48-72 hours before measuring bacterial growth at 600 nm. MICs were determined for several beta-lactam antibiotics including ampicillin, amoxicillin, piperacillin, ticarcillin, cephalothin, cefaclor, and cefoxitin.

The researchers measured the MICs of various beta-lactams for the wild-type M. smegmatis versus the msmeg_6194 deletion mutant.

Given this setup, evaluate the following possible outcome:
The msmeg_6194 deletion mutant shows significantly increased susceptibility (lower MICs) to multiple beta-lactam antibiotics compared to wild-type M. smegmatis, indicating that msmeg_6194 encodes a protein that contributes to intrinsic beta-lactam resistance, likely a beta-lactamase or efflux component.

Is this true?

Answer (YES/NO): NO